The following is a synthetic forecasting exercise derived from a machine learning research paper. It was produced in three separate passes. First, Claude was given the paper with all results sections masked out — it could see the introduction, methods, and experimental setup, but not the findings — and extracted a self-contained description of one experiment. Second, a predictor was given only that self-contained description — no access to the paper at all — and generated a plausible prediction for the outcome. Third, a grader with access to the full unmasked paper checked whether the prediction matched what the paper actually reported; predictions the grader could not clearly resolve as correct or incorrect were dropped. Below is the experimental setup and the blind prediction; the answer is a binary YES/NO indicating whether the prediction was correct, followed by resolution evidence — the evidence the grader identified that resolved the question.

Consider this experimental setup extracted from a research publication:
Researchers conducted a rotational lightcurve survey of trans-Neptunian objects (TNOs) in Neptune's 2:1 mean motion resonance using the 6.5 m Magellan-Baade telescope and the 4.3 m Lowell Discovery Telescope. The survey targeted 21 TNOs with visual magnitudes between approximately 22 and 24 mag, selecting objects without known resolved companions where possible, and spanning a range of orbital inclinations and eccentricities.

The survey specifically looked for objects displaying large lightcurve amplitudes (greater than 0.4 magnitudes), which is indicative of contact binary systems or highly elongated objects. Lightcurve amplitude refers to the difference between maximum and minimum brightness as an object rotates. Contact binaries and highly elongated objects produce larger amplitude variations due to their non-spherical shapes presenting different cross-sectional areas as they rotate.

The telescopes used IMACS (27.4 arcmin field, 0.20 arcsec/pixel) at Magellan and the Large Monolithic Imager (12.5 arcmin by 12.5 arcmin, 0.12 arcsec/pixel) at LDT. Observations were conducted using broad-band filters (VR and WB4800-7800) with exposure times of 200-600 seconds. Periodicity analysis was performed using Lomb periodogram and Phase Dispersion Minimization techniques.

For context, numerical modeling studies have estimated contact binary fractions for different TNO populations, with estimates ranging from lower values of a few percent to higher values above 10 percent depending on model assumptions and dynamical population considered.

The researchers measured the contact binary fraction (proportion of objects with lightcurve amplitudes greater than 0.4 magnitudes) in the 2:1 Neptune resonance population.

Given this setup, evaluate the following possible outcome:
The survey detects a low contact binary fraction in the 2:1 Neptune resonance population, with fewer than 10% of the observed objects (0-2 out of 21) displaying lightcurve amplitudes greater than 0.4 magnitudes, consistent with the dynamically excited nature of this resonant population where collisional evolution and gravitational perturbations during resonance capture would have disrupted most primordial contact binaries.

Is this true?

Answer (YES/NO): YES